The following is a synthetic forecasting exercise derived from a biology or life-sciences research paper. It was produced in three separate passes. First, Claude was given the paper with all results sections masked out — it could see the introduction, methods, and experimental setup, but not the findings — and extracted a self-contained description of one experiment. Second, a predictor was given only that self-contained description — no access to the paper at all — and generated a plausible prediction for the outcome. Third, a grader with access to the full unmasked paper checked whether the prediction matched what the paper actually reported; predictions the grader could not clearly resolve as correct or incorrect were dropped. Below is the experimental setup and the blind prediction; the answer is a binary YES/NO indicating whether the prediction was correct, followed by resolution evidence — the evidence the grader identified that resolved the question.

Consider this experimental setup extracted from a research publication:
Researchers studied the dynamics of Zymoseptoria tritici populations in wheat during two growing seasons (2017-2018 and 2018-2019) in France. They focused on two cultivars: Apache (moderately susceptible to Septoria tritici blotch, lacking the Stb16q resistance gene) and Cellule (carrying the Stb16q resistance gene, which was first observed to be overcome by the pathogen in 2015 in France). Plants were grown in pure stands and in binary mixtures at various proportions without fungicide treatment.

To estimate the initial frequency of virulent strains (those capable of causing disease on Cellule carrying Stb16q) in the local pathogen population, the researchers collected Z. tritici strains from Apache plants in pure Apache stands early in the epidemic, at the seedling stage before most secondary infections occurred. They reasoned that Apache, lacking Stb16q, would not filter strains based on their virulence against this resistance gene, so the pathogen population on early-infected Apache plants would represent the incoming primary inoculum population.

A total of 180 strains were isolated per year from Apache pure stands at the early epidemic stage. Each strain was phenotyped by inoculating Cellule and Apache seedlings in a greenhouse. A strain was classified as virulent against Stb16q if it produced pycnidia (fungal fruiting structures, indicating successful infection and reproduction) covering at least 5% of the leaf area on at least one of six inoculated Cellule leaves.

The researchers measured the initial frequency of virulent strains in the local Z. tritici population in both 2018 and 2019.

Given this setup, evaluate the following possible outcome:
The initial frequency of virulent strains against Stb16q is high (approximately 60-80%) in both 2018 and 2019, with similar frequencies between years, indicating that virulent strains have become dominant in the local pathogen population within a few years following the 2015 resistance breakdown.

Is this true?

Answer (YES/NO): NO